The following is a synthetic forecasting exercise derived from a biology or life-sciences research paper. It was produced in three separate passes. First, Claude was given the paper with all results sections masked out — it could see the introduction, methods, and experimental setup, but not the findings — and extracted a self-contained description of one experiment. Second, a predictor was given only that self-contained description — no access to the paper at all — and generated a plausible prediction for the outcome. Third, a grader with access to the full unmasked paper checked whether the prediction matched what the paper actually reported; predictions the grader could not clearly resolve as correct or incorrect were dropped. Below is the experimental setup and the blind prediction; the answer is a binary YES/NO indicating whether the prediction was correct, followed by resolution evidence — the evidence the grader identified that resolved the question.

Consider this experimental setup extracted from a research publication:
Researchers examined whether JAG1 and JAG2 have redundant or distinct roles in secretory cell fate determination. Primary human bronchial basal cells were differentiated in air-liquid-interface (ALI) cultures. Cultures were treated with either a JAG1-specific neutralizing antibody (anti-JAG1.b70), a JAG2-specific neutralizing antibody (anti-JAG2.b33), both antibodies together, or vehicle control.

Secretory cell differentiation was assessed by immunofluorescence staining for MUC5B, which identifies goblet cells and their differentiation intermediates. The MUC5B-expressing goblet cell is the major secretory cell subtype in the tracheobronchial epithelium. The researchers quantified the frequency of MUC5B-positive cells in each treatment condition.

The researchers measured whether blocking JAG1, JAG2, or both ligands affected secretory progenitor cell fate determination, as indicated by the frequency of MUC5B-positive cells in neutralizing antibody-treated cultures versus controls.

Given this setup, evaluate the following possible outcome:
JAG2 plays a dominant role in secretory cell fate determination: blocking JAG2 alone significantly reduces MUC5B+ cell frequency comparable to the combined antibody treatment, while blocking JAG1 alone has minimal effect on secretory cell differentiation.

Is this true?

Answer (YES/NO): NO